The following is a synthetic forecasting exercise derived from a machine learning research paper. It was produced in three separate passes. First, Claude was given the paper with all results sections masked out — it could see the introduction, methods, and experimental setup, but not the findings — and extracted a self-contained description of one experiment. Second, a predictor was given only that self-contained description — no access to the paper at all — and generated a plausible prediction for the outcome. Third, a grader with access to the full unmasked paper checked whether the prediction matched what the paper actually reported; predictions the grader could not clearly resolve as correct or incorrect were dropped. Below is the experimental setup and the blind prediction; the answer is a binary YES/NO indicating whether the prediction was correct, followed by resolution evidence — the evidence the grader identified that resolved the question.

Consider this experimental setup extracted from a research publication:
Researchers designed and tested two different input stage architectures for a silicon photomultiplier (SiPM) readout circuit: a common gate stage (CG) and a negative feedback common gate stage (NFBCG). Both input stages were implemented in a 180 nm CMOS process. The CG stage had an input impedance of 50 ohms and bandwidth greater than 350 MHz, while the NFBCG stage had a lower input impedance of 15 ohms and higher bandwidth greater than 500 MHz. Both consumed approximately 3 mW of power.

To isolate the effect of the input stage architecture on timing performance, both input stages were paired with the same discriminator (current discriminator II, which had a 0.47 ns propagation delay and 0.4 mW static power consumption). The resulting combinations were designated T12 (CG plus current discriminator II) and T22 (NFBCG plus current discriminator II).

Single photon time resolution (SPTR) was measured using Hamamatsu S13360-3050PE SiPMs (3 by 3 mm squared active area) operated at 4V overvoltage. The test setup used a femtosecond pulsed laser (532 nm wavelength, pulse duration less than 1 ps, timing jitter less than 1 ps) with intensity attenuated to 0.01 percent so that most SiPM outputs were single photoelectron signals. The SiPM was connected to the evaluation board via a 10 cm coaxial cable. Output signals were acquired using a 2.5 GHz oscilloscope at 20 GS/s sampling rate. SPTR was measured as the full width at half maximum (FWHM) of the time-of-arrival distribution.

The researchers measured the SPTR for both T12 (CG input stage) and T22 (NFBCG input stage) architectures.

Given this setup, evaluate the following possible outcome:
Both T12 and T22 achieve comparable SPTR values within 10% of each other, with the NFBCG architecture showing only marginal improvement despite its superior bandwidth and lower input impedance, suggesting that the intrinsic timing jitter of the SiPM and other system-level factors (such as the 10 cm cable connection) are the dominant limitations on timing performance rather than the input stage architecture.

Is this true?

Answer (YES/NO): NO